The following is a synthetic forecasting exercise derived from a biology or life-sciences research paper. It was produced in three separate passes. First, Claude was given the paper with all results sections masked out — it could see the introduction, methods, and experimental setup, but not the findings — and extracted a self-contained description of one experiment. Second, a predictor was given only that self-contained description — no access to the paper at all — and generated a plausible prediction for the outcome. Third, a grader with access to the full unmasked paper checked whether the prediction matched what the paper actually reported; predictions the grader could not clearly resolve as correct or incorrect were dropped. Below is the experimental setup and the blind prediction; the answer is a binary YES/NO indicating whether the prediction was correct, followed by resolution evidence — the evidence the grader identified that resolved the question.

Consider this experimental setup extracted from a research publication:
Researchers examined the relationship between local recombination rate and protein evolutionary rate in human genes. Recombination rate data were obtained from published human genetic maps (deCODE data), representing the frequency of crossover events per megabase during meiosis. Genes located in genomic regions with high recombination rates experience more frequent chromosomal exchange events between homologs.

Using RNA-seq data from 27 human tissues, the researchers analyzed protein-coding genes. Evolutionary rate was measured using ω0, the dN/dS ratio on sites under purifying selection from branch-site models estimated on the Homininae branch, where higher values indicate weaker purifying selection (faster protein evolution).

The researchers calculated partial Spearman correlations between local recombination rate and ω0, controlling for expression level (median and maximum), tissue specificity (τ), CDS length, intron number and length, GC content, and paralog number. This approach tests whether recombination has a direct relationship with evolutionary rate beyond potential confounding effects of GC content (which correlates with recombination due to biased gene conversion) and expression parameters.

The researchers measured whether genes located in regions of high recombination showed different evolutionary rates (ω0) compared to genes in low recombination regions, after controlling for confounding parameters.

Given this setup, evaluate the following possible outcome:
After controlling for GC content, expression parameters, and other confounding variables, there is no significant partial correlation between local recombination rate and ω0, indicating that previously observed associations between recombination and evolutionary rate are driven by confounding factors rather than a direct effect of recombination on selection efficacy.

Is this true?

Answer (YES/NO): YES